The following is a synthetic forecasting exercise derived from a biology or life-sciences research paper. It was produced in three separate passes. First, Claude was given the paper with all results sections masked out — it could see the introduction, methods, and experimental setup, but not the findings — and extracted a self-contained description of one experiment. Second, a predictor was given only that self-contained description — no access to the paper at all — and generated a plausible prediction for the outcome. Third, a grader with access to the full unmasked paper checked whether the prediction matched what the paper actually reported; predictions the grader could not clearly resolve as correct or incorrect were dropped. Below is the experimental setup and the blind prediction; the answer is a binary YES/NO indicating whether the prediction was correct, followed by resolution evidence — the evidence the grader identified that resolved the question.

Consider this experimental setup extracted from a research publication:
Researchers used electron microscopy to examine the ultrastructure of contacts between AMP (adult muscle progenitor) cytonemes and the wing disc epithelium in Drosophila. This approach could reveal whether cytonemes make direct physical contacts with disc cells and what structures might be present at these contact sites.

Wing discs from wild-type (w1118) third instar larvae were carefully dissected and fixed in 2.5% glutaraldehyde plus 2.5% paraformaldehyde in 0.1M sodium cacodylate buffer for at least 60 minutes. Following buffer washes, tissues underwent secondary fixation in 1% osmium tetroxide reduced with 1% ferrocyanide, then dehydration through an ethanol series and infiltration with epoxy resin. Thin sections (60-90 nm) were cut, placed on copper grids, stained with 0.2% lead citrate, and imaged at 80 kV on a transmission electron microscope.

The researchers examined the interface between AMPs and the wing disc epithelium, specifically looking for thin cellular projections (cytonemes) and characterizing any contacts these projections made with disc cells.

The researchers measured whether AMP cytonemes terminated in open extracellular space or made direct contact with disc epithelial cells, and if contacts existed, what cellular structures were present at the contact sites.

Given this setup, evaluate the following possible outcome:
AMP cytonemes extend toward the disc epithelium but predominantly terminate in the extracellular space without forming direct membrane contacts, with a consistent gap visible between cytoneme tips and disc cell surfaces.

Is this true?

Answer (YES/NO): NO